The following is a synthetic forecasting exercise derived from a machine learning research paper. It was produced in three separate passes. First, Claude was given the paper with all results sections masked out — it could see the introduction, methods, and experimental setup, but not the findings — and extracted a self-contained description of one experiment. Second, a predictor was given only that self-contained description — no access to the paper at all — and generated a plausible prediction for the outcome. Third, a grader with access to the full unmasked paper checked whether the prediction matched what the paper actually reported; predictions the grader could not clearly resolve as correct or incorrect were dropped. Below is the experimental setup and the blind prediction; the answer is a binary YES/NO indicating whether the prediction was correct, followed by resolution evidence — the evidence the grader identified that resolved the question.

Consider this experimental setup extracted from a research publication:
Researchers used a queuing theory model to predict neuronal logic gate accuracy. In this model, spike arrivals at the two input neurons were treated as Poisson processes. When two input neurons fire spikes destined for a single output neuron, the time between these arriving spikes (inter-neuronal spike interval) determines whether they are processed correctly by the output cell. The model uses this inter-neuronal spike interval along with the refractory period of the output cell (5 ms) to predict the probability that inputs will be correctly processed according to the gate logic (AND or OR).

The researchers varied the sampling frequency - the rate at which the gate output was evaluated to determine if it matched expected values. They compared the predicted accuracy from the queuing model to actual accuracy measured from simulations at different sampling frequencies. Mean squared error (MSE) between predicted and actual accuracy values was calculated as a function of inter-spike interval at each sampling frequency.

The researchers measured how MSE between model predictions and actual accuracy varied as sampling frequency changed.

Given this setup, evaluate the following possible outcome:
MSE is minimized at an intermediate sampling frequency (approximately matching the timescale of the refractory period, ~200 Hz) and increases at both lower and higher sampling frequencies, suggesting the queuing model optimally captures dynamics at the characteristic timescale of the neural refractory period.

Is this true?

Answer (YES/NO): NO